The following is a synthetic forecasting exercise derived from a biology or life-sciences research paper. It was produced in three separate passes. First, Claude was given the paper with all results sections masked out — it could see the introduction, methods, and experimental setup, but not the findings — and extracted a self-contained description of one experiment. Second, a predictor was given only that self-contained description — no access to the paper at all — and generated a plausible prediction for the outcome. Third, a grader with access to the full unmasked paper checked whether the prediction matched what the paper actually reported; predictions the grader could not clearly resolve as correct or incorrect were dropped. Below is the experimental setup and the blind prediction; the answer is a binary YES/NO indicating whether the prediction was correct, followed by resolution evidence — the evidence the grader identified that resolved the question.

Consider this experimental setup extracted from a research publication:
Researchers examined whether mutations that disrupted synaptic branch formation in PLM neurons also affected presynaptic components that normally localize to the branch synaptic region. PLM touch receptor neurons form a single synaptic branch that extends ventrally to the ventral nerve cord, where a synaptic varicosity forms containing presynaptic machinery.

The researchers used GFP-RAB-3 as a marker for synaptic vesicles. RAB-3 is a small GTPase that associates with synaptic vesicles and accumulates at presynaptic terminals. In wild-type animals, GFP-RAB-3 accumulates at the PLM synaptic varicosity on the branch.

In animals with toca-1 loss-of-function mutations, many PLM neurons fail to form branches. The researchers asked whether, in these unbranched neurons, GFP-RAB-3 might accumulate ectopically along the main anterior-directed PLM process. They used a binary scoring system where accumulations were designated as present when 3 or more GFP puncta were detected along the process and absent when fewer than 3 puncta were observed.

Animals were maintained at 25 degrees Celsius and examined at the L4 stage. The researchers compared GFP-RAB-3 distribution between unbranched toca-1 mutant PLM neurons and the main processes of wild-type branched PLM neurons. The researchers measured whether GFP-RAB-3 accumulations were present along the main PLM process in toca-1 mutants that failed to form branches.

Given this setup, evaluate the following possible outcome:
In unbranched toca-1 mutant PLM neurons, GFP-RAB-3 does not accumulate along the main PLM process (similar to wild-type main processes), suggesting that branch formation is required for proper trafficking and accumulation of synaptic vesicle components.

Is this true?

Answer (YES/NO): NO